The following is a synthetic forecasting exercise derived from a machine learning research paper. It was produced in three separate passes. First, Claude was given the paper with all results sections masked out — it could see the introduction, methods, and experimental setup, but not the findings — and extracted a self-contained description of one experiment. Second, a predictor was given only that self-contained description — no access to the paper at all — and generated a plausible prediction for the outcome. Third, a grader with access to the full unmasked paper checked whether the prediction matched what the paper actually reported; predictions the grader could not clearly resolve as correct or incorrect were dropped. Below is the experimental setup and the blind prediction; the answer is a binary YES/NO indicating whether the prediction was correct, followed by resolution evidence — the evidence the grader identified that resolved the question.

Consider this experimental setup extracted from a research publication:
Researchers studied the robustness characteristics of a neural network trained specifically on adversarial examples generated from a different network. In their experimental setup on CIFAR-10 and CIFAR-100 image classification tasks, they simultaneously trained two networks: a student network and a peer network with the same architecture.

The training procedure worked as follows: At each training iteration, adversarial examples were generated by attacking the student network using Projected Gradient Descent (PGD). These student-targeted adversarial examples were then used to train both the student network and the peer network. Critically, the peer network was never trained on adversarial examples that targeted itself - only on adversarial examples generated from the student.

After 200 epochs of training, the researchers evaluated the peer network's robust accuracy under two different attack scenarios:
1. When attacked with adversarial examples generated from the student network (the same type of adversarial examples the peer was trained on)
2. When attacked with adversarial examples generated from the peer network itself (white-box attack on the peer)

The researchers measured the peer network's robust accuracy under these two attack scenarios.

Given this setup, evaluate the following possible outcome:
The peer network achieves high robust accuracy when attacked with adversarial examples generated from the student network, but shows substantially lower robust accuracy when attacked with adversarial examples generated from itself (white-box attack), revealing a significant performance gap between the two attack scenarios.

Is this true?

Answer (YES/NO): YES